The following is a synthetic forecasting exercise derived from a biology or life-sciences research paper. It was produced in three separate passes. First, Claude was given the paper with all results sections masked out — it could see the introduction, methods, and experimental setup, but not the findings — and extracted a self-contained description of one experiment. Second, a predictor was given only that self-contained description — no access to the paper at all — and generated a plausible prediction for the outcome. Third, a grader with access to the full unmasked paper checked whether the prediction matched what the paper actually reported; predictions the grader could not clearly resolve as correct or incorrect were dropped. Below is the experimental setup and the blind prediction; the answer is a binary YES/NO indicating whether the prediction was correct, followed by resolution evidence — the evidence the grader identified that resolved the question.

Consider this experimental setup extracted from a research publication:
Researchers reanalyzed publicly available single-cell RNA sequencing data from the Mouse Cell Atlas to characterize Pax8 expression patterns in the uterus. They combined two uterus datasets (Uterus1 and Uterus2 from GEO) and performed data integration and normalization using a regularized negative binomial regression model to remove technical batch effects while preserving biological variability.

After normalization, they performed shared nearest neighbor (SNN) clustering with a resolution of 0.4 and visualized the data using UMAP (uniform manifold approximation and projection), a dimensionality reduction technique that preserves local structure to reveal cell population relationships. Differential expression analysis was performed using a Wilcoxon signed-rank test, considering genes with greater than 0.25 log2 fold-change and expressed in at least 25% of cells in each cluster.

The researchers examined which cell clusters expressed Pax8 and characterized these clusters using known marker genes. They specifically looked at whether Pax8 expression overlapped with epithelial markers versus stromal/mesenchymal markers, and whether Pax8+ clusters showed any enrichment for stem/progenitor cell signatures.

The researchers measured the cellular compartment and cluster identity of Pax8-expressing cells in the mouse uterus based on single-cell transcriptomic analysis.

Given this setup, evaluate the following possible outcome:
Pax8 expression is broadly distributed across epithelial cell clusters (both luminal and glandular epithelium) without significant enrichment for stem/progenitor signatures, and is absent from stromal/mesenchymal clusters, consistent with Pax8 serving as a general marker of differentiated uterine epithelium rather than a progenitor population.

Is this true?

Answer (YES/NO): NO